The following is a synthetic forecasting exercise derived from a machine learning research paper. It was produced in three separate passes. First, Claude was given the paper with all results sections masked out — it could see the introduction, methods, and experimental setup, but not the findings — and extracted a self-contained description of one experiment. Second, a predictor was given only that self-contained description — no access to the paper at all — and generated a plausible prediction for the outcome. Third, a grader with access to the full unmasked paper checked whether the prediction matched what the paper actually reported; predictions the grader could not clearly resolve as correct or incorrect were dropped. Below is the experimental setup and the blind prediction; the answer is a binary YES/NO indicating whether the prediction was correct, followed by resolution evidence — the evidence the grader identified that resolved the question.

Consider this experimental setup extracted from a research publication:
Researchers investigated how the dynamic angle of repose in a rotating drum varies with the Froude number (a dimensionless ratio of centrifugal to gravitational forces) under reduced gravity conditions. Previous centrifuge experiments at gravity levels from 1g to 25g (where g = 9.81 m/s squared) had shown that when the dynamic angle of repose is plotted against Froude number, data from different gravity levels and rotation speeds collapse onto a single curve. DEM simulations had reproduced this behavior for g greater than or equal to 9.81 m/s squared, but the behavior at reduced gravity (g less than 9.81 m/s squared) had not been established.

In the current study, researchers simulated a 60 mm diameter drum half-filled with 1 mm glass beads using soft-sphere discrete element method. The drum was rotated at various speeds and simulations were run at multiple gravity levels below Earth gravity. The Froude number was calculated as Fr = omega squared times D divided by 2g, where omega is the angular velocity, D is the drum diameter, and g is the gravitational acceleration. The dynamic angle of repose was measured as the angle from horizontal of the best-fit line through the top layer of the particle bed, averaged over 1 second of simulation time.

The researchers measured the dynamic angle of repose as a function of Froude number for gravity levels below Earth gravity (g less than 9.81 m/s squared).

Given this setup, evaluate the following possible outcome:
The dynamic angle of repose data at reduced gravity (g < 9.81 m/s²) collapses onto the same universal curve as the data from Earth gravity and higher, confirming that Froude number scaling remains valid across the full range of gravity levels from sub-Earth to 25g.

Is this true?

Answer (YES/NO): YES